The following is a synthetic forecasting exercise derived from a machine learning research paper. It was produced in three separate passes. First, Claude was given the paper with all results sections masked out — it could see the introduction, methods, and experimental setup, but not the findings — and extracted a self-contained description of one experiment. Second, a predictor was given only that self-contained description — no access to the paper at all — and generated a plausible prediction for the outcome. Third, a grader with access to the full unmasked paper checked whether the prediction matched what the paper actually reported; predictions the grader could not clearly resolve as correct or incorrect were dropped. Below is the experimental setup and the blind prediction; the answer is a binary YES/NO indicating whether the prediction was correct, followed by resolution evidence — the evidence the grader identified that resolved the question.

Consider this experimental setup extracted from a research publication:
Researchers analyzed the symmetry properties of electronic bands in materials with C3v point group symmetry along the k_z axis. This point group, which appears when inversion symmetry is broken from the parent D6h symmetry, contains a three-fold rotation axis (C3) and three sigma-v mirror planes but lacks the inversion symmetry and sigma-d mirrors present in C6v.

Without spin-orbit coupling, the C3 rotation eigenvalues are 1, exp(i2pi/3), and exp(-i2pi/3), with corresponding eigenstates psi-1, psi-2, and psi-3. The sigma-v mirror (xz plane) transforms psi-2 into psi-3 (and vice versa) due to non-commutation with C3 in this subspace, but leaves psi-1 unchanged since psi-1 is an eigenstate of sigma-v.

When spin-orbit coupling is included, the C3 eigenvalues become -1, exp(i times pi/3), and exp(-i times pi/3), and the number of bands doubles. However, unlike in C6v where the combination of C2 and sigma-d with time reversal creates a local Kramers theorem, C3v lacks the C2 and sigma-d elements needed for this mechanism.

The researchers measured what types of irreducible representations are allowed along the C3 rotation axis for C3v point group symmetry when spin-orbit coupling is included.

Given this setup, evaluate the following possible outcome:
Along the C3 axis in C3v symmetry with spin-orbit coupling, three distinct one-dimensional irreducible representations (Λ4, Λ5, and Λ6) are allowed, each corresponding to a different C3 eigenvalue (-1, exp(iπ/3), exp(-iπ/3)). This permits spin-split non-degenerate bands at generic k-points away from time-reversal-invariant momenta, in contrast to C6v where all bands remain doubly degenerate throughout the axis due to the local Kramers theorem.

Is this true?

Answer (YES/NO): NO